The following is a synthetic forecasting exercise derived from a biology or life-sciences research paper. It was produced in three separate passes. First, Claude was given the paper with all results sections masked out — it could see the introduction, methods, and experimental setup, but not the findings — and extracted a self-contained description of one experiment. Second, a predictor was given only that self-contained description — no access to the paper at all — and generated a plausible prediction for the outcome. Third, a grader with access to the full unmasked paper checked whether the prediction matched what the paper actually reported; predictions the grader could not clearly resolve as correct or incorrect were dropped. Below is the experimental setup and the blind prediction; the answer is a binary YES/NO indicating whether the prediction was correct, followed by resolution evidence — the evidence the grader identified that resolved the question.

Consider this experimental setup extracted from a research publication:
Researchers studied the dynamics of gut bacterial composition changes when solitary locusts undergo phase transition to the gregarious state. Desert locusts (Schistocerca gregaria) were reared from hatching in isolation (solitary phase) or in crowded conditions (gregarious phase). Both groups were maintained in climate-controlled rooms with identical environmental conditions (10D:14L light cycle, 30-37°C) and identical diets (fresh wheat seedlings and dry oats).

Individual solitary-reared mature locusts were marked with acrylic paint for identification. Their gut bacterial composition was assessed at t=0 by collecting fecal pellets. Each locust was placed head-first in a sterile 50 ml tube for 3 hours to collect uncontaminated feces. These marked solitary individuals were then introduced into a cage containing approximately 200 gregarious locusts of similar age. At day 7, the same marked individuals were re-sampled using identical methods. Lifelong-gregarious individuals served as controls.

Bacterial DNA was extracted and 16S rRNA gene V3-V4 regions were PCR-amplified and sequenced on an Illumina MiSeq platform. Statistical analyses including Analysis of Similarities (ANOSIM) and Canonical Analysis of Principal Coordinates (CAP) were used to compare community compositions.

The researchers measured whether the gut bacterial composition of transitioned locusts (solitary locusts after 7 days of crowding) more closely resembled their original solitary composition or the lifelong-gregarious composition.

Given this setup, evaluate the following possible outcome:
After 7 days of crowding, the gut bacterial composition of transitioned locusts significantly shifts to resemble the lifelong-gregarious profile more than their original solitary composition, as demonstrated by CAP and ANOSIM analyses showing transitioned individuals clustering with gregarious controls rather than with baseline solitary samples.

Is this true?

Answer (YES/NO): YES